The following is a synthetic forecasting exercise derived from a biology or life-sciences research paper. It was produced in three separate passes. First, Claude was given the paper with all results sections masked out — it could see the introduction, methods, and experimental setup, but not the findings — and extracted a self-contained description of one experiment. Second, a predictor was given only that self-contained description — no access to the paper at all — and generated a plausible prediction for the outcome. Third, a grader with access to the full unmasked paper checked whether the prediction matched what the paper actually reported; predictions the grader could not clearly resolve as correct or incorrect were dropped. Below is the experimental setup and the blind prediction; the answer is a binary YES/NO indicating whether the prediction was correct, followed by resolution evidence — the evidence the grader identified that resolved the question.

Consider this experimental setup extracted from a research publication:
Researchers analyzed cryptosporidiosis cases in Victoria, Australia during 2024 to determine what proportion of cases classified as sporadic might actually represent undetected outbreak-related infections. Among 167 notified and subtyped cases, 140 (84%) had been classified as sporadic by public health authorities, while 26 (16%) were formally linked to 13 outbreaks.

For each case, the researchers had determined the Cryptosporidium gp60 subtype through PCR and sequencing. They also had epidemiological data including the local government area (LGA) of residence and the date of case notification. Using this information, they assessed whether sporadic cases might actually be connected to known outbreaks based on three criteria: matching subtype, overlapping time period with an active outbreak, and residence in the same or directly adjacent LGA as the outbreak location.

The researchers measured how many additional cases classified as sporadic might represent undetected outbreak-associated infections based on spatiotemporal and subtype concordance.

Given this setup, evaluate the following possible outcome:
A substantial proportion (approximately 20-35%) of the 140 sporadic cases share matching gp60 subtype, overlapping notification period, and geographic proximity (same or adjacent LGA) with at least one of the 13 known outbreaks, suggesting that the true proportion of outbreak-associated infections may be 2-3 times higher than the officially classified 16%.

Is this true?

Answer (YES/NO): NO